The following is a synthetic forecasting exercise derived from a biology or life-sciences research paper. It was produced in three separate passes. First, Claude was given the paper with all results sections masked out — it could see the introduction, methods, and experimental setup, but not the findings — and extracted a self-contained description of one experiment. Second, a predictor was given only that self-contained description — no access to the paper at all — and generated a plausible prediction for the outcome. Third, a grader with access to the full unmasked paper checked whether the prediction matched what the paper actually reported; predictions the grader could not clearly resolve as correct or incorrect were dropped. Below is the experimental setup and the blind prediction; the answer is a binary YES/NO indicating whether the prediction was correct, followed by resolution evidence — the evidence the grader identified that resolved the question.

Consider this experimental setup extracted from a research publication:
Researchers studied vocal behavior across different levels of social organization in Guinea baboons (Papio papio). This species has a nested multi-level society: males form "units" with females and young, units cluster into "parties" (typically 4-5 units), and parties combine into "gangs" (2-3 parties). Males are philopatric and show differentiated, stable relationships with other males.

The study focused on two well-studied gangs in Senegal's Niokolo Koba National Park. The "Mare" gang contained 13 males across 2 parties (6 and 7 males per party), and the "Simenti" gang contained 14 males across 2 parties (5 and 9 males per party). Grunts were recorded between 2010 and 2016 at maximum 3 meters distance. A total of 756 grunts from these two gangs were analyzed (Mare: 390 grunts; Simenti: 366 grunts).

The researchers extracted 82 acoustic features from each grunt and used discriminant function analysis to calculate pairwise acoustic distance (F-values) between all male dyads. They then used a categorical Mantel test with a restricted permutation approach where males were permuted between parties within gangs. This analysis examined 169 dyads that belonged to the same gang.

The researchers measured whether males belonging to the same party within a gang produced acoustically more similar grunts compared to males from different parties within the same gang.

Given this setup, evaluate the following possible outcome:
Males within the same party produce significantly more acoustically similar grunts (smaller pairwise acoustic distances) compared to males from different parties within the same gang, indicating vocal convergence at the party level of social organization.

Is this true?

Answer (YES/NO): NO